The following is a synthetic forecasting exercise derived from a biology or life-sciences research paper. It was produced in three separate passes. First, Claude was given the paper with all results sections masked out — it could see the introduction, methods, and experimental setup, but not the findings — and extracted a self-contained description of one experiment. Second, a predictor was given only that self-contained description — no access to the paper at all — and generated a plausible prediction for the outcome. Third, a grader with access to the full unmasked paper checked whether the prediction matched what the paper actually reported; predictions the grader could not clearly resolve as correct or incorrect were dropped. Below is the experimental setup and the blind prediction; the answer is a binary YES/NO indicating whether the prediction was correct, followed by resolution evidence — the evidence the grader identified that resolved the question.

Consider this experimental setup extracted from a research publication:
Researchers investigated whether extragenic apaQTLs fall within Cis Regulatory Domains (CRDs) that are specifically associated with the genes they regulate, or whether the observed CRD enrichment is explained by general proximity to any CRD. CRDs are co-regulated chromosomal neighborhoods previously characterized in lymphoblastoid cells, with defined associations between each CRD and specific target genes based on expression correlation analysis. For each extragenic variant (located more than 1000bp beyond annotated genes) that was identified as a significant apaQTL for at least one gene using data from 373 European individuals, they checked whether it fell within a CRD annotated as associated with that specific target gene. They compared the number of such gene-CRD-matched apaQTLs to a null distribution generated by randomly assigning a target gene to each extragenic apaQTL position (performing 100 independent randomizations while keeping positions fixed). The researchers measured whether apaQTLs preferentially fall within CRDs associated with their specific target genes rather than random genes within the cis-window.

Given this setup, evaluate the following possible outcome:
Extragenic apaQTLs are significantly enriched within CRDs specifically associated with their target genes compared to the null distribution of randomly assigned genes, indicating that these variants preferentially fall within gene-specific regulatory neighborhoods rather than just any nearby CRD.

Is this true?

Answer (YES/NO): YES